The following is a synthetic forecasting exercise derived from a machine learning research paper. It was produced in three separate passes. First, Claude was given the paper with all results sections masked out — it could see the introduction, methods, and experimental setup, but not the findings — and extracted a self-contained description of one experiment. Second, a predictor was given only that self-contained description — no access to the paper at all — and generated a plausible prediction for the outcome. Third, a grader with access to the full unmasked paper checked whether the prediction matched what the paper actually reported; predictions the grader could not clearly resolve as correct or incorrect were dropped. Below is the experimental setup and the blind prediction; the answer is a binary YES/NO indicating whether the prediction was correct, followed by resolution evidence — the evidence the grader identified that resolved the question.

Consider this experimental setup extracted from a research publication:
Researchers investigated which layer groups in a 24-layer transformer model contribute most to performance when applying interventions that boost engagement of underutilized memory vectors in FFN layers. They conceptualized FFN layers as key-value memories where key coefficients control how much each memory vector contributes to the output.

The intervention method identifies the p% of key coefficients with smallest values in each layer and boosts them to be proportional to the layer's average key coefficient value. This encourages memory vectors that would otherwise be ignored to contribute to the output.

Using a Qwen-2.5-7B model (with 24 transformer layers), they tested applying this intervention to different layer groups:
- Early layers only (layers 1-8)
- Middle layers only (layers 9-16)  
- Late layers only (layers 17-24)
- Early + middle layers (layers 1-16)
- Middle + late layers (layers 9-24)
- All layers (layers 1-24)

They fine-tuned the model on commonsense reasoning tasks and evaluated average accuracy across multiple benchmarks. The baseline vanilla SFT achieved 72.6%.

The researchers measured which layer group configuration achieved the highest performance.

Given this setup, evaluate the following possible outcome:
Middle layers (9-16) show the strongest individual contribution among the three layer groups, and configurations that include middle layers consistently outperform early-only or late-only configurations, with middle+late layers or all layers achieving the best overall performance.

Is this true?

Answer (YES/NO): NO